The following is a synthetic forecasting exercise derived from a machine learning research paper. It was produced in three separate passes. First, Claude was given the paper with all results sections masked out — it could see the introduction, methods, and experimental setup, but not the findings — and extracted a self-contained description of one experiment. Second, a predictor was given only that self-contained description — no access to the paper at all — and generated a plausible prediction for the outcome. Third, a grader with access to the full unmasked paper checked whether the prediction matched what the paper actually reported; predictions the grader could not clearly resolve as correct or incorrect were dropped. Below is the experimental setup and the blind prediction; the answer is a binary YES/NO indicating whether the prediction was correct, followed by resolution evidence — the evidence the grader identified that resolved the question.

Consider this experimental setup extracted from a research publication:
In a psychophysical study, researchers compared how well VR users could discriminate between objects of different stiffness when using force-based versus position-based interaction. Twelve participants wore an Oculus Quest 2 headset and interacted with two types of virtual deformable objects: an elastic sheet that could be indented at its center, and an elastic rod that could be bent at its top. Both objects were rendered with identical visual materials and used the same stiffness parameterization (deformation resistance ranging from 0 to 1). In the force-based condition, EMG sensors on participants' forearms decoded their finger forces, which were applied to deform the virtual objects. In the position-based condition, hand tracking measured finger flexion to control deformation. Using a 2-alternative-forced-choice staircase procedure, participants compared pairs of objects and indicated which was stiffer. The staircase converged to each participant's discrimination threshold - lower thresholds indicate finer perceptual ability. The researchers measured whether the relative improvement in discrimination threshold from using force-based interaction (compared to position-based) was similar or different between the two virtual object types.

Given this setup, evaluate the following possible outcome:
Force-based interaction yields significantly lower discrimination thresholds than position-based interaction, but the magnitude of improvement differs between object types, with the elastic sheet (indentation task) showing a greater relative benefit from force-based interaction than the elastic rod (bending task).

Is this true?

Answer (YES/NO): YES